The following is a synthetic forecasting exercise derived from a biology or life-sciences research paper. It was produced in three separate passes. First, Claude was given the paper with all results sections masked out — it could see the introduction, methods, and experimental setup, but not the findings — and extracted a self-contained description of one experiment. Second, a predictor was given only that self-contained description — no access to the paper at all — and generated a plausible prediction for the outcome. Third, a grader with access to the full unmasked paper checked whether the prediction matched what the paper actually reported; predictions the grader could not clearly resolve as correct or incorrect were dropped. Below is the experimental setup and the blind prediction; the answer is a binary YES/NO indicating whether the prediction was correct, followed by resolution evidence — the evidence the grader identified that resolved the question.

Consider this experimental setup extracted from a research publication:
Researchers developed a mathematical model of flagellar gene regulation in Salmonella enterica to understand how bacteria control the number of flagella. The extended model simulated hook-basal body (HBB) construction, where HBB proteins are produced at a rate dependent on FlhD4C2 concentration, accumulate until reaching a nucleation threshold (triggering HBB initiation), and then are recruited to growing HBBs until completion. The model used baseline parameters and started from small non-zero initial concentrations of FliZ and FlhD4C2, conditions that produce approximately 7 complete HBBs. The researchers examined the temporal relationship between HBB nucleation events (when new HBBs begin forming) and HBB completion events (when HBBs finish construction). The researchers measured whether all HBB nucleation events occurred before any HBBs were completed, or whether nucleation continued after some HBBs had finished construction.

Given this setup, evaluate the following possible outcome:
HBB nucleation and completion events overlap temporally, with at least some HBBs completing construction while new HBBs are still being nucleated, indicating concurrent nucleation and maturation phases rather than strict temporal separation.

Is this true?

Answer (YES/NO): YES